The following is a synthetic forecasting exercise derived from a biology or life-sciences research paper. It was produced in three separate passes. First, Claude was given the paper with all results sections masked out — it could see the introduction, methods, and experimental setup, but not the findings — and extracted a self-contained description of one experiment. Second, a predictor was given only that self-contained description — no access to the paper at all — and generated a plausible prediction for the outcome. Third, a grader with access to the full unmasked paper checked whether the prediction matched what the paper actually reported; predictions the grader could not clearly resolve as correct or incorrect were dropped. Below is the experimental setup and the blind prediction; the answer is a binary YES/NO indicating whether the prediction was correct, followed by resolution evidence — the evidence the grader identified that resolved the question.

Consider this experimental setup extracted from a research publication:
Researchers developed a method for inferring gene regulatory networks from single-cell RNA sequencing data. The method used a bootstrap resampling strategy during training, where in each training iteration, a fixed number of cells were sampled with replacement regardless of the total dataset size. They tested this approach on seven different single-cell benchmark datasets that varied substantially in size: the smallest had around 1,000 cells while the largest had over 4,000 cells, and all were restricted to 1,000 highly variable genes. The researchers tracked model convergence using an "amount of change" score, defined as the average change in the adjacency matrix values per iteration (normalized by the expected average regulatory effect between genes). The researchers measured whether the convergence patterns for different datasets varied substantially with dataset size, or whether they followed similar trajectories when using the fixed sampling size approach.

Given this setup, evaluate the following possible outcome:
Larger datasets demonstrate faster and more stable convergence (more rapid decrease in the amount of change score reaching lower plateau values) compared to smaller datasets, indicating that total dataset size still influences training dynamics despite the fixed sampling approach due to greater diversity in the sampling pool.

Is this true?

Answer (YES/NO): NO